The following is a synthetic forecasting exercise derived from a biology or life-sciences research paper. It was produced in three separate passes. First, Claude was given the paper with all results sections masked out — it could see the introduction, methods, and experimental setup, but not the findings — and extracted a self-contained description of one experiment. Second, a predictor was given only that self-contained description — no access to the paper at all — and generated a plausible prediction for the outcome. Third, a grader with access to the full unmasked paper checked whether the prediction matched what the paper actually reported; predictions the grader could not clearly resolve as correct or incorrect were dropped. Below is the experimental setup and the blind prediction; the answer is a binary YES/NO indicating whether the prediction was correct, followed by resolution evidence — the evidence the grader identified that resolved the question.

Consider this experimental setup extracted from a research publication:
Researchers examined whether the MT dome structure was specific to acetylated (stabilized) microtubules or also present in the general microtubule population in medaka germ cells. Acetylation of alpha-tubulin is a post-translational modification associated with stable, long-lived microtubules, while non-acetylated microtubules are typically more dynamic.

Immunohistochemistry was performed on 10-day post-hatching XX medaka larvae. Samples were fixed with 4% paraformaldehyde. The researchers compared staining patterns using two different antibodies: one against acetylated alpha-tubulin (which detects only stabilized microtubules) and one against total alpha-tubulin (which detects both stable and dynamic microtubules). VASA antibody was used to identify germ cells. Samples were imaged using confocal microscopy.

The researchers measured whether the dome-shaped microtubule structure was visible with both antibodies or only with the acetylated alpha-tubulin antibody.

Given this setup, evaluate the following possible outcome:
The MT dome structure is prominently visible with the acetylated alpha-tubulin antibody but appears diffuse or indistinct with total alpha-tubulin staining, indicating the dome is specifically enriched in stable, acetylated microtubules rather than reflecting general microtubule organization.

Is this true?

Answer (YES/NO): NO